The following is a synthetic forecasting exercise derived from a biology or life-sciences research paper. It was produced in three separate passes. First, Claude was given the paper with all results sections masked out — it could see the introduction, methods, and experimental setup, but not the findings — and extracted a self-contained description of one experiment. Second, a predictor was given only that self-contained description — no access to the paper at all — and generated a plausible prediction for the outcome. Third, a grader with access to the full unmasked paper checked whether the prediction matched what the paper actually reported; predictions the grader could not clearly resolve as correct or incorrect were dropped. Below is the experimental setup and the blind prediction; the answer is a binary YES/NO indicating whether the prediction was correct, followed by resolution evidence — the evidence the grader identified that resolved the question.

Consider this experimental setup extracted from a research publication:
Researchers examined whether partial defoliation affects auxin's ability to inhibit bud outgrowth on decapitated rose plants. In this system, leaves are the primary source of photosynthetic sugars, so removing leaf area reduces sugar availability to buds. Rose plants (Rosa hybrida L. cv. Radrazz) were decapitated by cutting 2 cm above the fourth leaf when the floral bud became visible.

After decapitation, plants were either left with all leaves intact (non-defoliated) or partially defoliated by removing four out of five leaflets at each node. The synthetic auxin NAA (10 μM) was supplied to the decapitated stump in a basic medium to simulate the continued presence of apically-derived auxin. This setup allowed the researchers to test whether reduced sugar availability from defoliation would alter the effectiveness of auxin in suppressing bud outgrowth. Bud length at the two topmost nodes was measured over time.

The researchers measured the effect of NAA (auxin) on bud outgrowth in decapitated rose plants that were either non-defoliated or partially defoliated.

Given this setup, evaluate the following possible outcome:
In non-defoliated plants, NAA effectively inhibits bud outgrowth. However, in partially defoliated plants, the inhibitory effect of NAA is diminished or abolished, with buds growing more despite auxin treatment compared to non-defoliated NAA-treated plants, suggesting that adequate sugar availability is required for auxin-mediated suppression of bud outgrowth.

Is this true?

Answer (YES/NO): NO